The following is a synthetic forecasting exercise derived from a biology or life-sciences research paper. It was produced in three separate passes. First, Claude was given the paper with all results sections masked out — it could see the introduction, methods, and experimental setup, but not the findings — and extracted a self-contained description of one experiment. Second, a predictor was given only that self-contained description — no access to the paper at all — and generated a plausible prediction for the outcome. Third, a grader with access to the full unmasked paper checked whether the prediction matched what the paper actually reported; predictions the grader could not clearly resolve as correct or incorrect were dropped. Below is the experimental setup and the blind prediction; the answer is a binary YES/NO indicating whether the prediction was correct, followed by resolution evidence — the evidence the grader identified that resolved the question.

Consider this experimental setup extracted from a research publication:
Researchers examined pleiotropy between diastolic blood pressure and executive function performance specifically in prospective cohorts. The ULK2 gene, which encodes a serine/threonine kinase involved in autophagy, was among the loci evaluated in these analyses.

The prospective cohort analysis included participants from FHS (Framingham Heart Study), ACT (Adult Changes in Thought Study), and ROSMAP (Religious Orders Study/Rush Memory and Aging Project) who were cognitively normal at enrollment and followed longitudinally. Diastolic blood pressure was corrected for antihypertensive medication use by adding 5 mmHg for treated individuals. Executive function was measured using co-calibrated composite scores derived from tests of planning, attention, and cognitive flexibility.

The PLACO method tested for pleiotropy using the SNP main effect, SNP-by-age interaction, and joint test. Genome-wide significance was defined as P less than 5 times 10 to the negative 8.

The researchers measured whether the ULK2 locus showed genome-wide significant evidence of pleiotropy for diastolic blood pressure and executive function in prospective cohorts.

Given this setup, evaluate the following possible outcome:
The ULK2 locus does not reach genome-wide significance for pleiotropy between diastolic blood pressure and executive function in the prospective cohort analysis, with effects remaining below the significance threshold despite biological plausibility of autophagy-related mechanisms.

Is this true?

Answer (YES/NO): NO